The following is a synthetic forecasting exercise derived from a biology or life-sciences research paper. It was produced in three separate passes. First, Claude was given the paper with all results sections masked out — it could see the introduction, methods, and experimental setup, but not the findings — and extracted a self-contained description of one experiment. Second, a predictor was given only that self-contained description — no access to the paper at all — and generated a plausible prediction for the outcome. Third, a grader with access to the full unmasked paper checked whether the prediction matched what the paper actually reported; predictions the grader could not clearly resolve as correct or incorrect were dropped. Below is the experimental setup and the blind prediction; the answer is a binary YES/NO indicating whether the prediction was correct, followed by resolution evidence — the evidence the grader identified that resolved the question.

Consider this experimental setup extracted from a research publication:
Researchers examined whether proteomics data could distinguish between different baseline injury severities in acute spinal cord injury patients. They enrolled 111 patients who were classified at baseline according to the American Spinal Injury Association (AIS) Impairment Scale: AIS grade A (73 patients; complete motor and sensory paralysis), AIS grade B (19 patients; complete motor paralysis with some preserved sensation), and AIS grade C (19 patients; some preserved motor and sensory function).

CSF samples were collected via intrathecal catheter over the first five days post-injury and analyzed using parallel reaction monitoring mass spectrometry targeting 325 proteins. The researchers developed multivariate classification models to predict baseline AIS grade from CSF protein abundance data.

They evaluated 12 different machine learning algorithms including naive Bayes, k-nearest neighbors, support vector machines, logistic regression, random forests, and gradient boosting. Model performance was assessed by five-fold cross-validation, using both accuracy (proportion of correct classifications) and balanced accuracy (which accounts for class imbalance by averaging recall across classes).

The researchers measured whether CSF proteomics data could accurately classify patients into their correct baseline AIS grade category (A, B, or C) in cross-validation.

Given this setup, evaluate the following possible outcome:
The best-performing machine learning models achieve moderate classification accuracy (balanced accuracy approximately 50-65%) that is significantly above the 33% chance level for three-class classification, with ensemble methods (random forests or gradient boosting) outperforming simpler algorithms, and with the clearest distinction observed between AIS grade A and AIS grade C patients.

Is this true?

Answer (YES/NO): NO